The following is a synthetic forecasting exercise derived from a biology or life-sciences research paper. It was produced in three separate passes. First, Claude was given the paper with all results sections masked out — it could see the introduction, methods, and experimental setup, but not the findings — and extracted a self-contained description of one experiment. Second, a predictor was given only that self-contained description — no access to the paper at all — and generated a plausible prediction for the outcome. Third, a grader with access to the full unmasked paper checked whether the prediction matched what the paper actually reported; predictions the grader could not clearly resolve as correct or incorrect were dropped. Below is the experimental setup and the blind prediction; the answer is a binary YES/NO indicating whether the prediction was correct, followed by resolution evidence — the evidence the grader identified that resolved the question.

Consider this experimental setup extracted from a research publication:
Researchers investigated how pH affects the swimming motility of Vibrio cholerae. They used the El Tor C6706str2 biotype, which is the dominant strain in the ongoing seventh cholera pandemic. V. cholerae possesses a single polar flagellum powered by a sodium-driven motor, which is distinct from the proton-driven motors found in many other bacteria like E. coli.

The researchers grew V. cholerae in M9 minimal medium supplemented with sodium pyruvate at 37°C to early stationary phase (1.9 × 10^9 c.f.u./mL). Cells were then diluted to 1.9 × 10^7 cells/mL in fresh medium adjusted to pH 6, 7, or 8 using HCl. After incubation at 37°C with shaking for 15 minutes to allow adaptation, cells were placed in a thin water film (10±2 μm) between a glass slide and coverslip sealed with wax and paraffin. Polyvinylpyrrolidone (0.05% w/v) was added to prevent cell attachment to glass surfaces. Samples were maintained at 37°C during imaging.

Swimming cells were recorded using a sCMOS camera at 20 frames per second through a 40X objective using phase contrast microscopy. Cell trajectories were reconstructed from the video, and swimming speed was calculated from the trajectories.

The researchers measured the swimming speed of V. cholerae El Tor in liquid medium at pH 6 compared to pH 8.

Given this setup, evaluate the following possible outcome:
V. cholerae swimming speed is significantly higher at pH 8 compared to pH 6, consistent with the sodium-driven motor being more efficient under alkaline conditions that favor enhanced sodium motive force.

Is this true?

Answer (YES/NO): YES